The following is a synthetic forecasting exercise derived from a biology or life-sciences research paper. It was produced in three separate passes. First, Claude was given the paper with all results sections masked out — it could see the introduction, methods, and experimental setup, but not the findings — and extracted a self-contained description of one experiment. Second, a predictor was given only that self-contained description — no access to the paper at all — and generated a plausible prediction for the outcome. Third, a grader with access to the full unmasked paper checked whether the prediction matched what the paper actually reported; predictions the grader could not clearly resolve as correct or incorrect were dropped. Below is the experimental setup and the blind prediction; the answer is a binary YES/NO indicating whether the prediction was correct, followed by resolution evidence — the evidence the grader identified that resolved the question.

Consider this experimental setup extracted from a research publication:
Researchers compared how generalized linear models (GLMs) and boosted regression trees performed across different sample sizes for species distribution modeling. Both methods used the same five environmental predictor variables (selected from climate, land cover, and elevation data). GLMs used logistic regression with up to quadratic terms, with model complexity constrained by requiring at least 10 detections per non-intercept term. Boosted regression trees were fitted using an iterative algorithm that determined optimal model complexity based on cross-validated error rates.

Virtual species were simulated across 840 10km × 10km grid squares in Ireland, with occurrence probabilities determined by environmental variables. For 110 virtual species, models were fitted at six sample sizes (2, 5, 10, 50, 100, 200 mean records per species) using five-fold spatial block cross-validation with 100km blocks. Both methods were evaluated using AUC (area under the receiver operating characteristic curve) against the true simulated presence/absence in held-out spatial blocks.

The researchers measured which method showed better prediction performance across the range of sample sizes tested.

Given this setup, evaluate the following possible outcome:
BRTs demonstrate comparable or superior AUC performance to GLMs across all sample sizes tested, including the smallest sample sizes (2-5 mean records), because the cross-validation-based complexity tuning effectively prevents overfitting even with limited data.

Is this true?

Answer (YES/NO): NO